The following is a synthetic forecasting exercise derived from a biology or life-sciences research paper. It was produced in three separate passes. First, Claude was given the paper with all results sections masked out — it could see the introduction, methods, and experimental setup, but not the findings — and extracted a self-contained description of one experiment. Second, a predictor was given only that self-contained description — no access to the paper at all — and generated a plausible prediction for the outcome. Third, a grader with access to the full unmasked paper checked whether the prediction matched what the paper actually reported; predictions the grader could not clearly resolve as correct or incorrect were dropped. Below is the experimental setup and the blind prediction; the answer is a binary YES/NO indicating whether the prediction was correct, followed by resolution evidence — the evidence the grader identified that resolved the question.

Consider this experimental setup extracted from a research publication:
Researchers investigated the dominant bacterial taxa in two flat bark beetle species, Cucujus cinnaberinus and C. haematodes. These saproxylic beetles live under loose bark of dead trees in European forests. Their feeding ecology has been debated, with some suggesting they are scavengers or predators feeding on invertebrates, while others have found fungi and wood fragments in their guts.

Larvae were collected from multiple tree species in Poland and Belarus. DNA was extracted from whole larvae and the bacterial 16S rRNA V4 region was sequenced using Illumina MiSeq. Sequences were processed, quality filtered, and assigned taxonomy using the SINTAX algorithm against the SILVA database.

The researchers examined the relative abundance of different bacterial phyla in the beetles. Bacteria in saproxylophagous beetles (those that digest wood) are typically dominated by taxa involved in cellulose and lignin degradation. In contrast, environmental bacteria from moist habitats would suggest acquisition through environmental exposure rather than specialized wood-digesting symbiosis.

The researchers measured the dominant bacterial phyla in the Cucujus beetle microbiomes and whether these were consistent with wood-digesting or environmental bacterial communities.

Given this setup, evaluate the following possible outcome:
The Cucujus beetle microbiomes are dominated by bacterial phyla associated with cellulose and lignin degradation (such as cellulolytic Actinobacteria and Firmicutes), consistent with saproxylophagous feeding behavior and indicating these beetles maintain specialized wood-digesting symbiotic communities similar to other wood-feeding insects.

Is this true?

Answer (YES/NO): NO